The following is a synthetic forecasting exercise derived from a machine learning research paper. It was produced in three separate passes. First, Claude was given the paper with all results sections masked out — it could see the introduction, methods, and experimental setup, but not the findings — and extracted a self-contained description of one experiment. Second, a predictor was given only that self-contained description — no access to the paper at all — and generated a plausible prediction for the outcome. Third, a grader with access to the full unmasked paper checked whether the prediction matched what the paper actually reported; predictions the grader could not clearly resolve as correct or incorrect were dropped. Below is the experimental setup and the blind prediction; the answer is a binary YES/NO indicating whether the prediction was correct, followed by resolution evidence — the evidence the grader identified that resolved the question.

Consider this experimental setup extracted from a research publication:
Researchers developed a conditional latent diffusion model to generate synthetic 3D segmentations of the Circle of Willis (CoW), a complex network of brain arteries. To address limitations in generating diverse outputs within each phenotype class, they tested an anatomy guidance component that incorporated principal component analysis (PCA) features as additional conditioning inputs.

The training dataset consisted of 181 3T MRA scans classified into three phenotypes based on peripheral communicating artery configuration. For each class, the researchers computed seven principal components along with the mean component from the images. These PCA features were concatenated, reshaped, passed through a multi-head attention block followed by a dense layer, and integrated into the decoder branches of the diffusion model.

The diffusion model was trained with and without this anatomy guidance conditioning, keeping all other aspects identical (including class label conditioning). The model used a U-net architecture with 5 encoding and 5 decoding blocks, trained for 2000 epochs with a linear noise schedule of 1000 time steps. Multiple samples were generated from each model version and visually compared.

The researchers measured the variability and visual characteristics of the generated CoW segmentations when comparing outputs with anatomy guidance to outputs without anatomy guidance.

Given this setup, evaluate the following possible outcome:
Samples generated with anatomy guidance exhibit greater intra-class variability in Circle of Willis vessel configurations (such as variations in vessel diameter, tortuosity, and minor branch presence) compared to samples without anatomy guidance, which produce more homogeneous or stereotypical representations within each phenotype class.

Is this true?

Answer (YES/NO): YES